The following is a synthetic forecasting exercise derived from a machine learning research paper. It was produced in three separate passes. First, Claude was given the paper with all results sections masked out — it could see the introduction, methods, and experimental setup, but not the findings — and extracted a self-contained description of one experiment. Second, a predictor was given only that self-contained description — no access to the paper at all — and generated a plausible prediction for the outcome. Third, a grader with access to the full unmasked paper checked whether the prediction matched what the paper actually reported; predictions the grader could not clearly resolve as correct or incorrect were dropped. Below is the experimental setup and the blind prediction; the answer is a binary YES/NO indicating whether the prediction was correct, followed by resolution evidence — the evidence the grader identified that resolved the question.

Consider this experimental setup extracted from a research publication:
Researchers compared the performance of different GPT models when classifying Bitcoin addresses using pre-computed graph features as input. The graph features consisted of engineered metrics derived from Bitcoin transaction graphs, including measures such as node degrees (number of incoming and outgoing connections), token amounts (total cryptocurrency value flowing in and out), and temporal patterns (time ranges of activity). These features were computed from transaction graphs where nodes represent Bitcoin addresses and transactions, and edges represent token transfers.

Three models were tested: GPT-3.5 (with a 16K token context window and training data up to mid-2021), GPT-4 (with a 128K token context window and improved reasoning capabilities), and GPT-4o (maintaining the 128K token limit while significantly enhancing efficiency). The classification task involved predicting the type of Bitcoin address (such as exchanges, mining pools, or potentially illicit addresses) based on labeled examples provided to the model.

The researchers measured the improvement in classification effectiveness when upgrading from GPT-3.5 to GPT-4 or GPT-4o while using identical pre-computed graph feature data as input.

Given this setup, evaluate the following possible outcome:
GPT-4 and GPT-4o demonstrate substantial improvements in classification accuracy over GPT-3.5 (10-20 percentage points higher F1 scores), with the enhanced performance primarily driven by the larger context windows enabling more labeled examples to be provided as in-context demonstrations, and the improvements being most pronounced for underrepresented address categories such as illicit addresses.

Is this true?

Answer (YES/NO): NO